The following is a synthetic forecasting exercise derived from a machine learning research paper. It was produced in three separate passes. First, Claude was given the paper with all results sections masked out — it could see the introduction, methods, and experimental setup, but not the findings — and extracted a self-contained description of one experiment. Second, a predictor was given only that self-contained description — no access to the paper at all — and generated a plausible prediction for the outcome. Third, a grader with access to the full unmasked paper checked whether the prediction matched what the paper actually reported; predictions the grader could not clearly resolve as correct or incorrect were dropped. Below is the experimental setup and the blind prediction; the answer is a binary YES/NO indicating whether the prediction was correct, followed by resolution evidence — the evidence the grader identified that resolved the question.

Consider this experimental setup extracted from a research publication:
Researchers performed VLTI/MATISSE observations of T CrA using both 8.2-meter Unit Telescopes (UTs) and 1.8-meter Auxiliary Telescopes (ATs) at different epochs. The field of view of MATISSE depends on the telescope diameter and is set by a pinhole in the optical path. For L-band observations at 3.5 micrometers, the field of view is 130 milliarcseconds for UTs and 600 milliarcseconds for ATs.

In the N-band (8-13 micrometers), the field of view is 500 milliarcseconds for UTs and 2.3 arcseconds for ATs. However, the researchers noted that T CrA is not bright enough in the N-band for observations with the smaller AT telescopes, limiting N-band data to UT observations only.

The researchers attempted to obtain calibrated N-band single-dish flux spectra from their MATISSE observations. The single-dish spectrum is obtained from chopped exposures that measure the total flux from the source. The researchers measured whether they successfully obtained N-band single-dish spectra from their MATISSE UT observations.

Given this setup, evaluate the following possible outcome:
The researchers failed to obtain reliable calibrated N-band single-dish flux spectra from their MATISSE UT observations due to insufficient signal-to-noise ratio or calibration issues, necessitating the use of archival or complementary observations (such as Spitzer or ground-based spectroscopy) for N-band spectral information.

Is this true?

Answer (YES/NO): YES